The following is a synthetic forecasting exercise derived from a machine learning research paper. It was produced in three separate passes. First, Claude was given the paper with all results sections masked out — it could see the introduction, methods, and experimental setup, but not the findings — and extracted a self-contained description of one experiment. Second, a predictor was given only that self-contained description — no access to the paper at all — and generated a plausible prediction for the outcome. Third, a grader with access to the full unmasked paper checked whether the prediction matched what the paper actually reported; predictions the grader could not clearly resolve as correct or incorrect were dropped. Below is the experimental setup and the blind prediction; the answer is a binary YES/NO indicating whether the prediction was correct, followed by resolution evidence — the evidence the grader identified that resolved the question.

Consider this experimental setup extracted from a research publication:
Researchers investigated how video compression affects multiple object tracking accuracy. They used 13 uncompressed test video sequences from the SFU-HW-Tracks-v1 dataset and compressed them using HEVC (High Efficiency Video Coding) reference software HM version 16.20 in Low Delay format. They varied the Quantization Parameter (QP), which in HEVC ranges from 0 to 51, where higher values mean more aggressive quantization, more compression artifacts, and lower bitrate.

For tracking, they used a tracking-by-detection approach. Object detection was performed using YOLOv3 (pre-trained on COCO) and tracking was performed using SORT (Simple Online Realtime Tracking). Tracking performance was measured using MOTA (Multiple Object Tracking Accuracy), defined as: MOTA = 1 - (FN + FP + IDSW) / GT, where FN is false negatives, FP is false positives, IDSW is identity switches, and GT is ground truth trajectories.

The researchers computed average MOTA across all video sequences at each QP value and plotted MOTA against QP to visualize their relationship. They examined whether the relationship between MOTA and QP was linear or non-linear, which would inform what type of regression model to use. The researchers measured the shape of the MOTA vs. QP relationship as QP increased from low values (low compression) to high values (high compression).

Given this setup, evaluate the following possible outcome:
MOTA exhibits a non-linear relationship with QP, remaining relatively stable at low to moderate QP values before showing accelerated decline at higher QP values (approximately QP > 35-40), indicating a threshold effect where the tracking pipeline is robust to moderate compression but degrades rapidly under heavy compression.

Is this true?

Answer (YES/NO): NO